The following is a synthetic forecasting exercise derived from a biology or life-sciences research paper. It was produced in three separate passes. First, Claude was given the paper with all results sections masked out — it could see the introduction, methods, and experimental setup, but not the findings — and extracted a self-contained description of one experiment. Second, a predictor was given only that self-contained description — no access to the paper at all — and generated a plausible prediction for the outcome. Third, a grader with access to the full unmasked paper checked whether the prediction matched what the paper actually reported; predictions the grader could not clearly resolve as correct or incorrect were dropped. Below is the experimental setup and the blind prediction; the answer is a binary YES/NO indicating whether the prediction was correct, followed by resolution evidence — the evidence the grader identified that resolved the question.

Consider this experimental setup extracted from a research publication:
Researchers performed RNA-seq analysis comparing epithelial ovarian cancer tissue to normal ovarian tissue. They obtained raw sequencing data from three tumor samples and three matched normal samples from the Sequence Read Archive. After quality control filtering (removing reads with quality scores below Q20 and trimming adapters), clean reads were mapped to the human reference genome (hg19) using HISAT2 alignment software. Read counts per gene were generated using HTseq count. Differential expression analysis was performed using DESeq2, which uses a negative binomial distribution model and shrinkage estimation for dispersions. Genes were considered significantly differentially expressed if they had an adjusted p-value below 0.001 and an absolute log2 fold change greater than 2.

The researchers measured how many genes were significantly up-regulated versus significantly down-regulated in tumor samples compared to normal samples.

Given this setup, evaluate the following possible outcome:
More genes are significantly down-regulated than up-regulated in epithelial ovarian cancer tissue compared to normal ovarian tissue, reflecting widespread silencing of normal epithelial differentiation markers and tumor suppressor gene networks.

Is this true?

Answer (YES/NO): NO